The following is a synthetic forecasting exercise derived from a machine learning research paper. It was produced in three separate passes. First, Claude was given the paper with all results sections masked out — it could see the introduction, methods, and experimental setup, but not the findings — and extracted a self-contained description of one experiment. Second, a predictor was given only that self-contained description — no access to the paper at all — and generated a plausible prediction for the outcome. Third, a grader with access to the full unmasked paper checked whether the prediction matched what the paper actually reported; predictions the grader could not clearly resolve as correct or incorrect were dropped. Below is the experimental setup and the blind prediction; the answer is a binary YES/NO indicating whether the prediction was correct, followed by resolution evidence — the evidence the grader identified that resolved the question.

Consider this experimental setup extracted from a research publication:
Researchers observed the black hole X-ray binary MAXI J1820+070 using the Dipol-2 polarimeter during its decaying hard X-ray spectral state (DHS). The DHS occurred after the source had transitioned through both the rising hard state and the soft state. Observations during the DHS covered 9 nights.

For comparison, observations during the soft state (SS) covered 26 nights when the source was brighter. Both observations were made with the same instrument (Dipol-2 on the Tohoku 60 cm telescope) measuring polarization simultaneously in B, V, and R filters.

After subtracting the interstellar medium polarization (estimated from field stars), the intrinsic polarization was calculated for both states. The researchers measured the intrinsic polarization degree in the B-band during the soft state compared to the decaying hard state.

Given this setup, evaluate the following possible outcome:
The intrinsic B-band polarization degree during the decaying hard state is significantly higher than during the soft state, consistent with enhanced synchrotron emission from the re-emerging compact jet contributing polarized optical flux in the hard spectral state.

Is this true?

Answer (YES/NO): NO